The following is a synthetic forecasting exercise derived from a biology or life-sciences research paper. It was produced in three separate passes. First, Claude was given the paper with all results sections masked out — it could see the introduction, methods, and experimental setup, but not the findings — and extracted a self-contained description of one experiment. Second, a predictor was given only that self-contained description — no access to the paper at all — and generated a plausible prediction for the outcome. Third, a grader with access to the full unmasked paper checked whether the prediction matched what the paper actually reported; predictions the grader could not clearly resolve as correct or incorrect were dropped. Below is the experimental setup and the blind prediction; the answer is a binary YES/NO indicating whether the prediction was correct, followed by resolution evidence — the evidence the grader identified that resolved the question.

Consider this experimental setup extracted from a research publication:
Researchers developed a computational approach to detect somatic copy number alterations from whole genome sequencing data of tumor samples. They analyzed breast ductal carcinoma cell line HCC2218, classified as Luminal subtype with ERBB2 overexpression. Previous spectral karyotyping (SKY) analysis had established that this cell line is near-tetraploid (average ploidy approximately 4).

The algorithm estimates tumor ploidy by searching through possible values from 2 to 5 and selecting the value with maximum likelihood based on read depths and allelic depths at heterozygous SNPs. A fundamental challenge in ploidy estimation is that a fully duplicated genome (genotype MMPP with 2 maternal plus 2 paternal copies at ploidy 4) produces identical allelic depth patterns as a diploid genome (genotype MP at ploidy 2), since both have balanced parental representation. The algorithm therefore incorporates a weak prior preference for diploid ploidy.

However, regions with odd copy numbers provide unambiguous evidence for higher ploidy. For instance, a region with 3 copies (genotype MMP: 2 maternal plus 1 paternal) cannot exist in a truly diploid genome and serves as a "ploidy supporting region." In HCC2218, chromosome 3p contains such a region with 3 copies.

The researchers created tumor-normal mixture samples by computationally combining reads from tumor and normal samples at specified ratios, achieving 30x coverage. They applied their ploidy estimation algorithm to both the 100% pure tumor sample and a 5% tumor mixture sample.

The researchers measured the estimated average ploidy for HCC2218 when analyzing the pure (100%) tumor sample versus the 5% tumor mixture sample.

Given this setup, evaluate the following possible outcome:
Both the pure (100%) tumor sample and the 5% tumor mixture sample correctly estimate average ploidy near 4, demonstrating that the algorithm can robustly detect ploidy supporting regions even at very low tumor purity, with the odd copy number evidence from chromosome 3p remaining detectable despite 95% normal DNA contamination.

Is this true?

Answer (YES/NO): NO